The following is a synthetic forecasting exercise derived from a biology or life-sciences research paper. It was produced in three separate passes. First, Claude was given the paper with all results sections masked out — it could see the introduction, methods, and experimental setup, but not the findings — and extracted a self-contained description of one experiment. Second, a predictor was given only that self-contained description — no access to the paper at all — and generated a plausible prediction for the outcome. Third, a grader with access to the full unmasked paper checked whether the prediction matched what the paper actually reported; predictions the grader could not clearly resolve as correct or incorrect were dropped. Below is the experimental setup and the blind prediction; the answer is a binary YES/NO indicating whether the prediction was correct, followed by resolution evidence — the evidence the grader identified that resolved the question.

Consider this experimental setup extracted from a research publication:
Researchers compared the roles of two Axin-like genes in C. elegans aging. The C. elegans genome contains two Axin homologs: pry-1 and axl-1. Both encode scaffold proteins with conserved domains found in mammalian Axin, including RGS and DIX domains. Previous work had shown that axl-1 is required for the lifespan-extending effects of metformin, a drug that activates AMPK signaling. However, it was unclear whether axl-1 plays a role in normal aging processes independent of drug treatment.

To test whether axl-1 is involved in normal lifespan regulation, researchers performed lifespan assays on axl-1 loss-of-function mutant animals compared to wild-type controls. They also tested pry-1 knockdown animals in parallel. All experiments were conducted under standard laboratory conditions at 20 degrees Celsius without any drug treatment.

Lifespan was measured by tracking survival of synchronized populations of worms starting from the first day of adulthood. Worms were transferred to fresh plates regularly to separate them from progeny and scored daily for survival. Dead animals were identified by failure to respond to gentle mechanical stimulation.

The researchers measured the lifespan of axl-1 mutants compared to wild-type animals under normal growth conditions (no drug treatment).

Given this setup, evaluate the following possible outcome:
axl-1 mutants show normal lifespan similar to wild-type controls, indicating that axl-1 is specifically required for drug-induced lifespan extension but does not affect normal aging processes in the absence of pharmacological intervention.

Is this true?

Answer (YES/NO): YES